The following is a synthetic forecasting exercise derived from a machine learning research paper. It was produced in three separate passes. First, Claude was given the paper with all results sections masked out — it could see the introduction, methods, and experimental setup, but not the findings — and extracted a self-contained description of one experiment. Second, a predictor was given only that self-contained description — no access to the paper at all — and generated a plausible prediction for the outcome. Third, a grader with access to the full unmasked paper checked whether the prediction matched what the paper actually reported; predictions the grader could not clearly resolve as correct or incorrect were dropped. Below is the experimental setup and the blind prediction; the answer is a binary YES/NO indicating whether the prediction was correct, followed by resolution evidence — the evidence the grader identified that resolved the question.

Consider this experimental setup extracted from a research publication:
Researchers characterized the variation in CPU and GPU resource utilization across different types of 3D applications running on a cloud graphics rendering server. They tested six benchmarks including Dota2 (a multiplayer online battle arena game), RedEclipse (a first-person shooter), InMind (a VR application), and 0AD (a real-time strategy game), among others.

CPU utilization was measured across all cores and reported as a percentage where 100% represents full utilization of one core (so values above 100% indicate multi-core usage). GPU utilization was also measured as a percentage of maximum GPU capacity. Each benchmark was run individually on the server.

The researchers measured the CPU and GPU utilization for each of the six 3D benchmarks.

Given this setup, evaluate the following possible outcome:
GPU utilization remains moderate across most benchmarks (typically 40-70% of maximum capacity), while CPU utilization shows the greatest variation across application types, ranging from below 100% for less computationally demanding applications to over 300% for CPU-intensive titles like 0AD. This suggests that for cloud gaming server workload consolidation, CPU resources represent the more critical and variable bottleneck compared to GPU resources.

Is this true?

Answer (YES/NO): NO